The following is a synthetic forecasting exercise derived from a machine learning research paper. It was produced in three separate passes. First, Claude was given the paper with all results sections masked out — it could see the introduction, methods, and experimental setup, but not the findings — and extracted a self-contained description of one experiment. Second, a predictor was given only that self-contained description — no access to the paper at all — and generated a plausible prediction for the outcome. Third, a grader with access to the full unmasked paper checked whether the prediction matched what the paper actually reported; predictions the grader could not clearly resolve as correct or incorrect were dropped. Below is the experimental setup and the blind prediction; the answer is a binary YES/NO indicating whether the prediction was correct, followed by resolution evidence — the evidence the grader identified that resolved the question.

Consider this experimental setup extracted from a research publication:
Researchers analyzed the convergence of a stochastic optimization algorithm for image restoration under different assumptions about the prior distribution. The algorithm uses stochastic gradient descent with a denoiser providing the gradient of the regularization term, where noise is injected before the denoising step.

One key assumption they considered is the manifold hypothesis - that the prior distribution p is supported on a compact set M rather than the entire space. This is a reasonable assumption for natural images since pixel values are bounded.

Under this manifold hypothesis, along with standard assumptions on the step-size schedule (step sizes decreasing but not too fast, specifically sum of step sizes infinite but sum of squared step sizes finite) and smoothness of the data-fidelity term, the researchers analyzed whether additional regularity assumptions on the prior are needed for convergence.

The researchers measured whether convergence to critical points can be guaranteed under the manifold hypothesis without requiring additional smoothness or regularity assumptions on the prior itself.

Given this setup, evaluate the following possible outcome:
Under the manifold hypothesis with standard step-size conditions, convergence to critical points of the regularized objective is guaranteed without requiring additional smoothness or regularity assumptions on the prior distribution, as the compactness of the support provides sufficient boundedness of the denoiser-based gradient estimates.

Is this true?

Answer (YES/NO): YES